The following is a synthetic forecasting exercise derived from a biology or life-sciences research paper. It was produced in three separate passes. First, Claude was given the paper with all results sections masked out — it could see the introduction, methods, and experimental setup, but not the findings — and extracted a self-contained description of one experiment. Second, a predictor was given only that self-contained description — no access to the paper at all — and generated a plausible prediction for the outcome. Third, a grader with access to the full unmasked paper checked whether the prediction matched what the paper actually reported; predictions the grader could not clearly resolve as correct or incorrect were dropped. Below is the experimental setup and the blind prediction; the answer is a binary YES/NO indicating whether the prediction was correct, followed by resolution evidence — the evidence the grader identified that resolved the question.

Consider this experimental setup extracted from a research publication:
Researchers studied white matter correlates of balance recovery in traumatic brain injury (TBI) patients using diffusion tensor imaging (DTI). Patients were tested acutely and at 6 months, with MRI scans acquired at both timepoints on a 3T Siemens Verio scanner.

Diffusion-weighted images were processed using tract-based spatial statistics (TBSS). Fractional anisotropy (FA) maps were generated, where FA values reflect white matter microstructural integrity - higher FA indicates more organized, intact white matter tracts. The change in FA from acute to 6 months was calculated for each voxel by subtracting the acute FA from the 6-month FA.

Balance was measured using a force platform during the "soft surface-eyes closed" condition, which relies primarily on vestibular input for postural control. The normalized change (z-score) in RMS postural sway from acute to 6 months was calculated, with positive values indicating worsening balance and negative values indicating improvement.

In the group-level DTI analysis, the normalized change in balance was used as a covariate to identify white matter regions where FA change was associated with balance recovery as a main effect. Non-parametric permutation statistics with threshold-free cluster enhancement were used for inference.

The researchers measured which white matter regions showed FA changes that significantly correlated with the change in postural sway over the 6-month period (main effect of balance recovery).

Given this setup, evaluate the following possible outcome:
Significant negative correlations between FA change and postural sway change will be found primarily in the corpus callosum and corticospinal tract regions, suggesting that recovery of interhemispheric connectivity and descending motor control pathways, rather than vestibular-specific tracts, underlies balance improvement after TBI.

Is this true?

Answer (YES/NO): NO